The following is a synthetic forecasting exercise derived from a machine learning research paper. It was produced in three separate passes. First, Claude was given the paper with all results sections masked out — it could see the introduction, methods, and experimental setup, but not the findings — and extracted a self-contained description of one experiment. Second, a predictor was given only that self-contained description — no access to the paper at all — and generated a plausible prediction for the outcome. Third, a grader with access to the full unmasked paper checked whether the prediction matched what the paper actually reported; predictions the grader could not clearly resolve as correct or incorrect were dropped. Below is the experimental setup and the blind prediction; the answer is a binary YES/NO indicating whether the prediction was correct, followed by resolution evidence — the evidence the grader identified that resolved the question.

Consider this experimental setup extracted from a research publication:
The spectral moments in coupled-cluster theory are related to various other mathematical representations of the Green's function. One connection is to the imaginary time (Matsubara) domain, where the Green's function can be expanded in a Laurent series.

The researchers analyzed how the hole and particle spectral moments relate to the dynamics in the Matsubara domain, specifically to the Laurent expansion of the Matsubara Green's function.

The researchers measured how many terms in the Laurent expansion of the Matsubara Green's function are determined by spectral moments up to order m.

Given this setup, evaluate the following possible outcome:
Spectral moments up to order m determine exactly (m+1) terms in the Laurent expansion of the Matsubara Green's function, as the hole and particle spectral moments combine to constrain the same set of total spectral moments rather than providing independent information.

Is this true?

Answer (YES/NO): NO